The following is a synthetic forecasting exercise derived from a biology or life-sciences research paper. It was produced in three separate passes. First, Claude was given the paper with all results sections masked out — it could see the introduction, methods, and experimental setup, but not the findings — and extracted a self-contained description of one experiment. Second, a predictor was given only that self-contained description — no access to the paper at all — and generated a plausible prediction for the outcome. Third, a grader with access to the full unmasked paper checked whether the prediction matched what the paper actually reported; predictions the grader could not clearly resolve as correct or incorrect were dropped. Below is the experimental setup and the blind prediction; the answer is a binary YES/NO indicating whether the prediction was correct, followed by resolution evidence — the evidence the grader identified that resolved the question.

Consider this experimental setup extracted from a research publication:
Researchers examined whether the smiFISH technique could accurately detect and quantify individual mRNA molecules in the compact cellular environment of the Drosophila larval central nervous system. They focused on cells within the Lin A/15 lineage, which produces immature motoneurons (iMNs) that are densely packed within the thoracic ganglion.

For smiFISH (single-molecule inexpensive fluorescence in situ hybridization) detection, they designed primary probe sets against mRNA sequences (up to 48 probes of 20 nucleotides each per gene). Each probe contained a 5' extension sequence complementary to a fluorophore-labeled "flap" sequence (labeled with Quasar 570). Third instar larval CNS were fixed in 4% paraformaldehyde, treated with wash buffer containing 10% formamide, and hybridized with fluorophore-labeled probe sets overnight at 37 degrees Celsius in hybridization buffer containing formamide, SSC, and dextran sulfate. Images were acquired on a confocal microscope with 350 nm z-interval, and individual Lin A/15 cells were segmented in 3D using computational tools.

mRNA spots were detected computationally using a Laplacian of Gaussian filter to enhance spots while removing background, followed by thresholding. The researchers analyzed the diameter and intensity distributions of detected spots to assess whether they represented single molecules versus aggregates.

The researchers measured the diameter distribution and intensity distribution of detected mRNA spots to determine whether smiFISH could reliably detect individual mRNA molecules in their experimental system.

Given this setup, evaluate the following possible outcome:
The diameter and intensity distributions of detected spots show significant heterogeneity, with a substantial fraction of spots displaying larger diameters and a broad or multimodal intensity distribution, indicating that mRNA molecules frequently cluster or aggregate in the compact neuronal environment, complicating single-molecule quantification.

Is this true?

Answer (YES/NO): NO